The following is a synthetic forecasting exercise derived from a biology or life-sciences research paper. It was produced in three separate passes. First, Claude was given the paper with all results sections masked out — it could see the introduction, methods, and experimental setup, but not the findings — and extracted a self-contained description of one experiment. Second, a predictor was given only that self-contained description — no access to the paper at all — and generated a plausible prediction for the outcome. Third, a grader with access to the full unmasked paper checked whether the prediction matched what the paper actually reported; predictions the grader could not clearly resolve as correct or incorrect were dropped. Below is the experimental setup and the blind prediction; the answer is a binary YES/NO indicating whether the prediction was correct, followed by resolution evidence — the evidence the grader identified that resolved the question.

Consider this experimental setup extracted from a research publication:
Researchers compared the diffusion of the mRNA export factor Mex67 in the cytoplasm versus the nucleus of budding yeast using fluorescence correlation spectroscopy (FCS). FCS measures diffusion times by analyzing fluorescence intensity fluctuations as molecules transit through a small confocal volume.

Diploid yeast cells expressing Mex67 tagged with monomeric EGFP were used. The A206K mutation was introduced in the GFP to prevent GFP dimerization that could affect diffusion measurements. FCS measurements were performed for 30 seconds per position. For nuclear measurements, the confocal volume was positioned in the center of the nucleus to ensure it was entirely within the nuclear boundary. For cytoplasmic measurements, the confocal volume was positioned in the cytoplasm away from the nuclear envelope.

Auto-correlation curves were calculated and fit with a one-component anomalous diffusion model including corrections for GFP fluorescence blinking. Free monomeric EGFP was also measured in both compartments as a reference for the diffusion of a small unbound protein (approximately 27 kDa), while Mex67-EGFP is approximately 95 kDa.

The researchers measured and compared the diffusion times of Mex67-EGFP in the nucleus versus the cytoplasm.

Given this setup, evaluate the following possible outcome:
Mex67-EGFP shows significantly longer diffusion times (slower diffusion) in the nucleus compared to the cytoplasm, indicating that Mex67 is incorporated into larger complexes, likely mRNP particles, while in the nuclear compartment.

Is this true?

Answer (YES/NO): NO